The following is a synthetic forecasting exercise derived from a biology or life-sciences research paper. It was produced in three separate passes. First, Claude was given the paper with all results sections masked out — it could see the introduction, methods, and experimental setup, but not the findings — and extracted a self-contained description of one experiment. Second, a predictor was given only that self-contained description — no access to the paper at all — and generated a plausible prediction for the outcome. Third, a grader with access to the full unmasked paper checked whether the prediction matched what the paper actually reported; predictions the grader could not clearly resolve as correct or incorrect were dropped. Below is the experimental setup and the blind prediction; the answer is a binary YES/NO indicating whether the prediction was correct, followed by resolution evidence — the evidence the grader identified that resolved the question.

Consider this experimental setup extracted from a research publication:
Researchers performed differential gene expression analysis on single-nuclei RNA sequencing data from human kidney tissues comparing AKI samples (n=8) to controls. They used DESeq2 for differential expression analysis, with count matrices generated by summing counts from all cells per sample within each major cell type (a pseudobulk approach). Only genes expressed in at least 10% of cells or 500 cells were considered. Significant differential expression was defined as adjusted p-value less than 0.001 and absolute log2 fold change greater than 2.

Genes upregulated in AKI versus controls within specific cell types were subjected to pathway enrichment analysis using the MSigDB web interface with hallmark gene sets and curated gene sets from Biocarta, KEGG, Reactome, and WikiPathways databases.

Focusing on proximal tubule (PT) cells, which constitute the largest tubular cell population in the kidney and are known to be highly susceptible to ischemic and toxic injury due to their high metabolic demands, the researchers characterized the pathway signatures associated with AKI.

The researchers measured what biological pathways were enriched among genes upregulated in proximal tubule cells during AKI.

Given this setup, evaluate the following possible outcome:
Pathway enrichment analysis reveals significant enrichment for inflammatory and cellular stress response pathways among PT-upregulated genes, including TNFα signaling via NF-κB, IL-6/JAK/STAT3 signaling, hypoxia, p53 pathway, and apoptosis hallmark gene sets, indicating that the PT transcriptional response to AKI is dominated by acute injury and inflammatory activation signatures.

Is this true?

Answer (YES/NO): NO